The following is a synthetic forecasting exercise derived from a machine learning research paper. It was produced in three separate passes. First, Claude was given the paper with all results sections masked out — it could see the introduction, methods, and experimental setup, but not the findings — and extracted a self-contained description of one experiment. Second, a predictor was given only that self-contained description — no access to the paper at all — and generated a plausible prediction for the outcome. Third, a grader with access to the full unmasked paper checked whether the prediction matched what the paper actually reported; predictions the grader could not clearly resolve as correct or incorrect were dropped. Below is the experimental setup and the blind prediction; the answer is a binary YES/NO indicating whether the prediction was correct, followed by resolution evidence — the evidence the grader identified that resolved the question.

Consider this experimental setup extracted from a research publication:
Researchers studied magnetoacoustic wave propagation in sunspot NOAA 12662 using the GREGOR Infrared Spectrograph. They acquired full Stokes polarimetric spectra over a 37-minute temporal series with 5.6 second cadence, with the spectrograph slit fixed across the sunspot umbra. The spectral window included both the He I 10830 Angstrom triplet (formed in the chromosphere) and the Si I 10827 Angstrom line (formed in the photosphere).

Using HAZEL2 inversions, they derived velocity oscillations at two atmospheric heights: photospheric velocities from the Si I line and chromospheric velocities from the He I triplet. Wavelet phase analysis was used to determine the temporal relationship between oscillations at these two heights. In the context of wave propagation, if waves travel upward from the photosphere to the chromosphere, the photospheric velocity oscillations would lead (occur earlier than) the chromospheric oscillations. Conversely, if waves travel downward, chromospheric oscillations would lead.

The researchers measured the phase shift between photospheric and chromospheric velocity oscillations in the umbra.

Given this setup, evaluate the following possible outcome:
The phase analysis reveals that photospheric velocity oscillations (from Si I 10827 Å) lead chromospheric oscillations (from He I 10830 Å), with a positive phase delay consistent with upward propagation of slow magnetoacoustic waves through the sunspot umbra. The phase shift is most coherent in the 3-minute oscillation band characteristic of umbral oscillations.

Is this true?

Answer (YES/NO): YES